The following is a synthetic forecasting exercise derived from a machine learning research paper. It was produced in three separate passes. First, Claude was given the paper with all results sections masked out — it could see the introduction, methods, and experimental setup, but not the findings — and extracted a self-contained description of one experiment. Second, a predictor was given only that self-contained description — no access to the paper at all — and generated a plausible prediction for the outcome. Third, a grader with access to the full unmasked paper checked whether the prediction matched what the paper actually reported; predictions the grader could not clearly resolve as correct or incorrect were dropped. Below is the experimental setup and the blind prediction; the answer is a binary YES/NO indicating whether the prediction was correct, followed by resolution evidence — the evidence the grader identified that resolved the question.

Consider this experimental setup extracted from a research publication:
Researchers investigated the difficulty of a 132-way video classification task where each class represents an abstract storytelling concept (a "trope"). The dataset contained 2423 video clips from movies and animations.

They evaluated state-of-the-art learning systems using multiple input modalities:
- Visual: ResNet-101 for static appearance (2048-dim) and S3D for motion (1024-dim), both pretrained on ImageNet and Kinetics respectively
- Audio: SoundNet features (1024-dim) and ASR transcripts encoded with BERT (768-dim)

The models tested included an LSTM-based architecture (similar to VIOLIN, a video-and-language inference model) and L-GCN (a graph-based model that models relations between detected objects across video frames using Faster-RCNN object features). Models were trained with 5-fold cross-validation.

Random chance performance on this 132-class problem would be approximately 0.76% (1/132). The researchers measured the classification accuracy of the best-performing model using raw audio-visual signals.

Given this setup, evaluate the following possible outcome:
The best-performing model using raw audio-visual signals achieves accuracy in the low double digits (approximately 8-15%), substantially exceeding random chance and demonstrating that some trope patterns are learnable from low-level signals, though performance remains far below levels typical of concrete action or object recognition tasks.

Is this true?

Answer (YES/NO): YES